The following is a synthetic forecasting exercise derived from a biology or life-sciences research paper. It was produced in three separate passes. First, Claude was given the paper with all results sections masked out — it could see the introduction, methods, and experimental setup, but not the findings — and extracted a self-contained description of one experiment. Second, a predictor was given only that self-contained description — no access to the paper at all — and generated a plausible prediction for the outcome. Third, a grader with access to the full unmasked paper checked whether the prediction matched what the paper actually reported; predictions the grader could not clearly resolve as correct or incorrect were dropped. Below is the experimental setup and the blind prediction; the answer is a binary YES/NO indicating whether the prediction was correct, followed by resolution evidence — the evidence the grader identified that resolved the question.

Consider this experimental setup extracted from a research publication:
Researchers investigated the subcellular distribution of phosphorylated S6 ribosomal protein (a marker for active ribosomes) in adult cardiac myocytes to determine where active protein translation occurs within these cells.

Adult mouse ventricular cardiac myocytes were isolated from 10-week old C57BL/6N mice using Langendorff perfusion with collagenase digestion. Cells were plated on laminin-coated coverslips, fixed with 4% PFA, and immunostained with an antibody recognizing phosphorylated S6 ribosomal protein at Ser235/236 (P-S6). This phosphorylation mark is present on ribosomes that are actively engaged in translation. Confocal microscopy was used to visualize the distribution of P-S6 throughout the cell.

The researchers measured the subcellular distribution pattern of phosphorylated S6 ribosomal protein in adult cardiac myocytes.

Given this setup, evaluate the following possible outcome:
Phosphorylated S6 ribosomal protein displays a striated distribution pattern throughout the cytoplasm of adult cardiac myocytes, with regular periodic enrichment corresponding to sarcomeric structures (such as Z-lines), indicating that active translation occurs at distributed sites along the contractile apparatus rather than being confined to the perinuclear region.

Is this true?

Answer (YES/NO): NO